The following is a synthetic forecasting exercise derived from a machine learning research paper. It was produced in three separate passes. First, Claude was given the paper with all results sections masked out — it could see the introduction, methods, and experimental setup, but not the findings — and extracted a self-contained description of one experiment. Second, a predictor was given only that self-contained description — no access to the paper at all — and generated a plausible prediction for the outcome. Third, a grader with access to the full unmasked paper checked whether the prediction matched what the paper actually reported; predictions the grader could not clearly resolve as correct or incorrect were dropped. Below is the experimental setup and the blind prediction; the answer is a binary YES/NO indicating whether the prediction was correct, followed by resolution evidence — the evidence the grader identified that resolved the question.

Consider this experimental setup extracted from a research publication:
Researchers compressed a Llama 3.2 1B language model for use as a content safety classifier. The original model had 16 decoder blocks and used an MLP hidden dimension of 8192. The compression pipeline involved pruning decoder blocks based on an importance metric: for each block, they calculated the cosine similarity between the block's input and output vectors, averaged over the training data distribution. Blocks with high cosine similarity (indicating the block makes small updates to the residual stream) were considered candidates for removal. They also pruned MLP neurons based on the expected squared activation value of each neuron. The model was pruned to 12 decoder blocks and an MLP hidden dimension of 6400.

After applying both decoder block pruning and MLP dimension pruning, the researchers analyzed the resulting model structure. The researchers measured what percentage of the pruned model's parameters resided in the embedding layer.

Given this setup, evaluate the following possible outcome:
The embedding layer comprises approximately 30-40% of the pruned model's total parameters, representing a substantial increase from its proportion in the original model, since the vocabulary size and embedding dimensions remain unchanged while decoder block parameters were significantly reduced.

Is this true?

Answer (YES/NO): NO